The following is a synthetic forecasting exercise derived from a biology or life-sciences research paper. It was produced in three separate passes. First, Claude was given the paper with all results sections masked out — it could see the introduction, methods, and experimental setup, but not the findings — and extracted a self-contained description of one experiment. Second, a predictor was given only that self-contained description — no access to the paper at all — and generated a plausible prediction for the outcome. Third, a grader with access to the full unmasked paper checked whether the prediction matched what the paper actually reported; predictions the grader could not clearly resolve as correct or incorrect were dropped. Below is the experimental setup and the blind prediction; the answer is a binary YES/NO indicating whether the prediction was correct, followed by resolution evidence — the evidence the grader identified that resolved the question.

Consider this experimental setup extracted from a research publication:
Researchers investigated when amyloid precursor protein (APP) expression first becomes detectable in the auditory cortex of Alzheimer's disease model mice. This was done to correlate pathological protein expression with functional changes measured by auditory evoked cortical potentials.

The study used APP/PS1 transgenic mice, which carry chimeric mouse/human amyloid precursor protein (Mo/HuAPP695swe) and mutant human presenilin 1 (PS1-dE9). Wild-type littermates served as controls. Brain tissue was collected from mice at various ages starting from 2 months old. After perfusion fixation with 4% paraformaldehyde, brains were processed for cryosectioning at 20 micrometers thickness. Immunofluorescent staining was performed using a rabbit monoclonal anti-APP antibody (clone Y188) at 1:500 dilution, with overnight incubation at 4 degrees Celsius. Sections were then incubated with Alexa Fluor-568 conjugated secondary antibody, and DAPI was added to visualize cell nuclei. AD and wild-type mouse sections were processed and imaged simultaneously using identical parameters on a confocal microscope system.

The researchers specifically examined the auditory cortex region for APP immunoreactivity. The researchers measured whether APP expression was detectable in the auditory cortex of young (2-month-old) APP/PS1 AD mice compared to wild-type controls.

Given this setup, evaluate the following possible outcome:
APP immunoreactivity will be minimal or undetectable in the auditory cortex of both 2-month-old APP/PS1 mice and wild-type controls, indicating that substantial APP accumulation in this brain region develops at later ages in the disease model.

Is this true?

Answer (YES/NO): NO